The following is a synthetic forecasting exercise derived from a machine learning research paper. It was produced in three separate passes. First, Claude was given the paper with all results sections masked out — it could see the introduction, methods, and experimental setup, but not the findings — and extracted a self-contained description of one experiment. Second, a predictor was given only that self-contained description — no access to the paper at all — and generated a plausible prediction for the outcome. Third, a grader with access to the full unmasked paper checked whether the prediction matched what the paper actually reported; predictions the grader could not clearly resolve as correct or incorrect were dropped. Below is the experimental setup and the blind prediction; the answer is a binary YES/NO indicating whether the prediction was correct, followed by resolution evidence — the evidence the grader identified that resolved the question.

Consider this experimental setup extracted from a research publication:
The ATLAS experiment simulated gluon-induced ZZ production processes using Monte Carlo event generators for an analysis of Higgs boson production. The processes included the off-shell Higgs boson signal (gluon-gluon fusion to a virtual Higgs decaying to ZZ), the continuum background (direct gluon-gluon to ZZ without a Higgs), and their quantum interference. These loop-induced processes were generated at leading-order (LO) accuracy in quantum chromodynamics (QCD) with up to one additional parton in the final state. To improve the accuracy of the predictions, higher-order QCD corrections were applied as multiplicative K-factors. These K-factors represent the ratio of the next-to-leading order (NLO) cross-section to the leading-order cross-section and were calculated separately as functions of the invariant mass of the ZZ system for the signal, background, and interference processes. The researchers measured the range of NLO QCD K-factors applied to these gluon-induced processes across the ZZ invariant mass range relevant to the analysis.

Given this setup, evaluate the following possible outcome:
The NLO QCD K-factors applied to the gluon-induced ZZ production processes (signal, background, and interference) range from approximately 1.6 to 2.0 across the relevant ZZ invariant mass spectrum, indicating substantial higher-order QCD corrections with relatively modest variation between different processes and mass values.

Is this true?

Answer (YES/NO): NO